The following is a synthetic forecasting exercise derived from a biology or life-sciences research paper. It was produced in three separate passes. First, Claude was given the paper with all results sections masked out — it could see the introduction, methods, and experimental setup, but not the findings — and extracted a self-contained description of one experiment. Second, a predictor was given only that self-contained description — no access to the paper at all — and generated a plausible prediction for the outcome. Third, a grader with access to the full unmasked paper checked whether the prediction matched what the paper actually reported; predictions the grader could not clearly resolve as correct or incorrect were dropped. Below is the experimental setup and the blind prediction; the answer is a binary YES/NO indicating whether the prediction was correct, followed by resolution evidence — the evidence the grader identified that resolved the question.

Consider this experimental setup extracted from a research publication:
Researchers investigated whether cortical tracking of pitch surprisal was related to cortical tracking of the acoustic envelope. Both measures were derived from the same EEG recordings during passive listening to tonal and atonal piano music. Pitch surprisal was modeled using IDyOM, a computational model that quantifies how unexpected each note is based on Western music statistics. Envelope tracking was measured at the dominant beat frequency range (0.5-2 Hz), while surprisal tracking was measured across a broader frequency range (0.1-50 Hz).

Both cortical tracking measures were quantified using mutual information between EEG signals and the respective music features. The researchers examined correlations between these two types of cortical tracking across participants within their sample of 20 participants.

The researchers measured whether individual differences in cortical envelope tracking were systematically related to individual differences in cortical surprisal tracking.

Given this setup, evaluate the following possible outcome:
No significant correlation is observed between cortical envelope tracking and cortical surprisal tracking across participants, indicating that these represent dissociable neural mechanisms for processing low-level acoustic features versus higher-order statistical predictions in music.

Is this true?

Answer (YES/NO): YES